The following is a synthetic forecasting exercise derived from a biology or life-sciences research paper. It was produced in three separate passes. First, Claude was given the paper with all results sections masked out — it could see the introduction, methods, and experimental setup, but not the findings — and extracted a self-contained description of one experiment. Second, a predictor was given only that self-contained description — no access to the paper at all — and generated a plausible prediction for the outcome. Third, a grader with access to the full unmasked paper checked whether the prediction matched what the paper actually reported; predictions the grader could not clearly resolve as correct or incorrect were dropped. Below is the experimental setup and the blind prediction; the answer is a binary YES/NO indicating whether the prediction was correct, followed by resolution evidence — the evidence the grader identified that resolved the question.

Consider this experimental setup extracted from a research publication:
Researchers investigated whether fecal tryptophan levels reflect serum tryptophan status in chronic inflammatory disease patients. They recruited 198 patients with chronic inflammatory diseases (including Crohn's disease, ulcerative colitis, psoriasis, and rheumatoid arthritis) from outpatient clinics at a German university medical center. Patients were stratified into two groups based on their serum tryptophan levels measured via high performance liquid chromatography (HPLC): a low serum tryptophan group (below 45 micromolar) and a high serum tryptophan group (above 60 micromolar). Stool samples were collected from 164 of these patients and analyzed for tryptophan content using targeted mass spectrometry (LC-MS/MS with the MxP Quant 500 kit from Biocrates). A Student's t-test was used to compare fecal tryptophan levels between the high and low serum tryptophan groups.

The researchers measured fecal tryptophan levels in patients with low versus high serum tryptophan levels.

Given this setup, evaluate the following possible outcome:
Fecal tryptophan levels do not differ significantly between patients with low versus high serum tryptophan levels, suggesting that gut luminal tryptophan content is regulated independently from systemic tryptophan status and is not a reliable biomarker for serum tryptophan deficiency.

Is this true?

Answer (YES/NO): YES